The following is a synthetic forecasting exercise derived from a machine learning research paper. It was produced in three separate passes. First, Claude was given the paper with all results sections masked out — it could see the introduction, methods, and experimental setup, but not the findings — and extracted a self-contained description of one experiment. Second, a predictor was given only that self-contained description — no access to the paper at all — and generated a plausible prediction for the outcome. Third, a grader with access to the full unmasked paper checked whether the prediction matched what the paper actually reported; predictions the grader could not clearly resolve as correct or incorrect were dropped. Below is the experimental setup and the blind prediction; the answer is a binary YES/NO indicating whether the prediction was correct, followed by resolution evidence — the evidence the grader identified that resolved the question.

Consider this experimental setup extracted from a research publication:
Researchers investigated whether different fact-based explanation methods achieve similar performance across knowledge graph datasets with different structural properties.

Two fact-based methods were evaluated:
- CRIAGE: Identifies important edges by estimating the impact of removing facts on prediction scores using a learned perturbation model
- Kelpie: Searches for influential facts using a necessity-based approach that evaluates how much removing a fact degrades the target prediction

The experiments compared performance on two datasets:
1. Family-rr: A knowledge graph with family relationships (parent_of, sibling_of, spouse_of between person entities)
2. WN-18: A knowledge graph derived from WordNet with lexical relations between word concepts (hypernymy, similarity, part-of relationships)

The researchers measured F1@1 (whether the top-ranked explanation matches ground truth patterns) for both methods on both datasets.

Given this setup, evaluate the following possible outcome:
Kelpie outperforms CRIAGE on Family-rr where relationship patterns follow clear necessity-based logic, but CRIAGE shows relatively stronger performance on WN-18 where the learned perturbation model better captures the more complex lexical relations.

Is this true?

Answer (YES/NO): NO